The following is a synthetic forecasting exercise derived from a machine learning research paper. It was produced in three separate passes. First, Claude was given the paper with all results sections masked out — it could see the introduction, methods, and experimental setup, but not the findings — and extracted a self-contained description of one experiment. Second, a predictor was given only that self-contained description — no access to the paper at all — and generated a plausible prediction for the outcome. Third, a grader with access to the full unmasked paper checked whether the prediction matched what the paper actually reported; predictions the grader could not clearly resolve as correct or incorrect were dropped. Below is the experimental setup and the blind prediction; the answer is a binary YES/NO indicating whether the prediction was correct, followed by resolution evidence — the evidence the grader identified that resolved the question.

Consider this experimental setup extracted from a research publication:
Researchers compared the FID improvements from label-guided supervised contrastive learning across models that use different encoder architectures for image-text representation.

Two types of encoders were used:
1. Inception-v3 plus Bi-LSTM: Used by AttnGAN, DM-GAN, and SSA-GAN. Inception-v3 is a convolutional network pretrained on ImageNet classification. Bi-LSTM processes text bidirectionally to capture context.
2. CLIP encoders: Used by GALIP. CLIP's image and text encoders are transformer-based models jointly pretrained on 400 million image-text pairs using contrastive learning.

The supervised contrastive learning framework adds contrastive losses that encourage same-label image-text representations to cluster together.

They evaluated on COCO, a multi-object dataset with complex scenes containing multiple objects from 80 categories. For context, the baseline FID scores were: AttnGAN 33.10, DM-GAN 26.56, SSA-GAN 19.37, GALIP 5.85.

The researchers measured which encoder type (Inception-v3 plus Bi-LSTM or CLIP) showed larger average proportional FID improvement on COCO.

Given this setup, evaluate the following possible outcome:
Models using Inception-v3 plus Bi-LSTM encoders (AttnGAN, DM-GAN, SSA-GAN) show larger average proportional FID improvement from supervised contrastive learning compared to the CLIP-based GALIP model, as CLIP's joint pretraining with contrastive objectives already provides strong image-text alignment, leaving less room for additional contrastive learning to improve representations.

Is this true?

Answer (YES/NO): YES